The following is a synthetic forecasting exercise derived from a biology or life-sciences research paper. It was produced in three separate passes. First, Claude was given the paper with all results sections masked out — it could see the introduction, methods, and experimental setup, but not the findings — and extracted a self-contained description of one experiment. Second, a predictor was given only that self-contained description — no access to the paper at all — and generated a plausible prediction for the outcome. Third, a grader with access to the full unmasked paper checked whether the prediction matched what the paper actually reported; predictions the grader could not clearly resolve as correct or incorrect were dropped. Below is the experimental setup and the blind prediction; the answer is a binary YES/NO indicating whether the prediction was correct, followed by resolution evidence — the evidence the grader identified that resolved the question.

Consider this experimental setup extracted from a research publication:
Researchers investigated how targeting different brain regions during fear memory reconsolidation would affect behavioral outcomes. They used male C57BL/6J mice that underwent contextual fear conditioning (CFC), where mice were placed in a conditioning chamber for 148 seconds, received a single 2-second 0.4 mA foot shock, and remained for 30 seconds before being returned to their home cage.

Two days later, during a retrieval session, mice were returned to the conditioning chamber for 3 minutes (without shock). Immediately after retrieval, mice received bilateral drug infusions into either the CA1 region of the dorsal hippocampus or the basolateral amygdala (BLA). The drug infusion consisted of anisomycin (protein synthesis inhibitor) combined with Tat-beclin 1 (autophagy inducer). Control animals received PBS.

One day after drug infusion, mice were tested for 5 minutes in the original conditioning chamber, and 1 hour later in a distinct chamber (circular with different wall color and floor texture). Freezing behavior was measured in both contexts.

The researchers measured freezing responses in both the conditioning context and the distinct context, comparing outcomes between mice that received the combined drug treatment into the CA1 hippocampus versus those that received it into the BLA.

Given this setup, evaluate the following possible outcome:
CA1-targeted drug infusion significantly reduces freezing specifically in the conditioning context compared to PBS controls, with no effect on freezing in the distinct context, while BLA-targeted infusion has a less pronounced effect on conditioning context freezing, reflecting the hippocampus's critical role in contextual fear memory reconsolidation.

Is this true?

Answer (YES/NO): NO